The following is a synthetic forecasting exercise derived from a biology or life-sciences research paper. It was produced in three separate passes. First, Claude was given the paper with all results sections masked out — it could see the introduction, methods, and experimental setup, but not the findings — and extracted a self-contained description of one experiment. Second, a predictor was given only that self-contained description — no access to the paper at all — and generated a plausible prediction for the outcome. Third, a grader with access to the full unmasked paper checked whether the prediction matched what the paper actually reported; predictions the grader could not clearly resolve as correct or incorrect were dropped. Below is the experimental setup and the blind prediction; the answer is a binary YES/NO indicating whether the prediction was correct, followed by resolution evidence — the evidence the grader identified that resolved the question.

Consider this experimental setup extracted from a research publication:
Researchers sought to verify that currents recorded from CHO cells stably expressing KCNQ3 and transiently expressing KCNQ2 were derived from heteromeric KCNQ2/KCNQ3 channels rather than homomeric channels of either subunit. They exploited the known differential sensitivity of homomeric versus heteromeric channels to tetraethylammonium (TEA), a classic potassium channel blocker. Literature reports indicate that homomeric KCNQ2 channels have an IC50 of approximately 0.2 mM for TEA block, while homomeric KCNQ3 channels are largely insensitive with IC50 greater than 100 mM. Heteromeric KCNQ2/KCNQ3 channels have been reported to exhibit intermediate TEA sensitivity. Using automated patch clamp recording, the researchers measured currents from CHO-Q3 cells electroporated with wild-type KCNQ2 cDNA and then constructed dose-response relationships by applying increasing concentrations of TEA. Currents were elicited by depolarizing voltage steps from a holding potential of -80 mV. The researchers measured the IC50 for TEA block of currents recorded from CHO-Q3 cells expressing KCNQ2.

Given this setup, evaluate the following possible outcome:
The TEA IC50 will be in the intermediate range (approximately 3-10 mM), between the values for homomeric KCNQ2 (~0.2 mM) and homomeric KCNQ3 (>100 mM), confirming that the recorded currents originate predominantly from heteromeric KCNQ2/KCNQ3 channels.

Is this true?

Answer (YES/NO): YES